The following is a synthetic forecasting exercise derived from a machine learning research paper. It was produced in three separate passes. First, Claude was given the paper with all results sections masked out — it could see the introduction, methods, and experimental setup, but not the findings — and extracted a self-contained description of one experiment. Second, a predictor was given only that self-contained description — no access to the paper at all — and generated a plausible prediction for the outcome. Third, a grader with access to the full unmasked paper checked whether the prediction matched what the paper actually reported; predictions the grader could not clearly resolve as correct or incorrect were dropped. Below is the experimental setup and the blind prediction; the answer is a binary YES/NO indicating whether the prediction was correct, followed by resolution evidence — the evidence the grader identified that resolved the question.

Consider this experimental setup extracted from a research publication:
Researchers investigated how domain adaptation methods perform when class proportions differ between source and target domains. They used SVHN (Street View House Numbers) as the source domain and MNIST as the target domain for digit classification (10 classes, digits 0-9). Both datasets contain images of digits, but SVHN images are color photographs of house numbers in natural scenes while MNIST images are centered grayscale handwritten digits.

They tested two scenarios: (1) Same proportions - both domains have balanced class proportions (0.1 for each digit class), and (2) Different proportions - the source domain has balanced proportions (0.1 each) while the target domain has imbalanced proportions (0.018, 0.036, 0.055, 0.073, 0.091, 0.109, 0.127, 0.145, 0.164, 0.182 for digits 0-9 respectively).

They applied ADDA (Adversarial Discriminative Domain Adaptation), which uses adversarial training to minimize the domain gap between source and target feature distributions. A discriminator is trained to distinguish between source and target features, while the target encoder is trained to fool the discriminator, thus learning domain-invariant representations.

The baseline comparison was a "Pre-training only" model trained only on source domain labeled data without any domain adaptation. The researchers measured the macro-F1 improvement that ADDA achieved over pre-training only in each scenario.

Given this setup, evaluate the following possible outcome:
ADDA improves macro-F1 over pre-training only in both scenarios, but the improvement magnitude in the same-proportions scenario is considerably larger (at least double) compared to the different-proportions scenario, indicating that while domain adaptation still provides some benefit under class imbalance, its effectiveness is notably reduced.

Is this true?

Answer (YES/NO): YES